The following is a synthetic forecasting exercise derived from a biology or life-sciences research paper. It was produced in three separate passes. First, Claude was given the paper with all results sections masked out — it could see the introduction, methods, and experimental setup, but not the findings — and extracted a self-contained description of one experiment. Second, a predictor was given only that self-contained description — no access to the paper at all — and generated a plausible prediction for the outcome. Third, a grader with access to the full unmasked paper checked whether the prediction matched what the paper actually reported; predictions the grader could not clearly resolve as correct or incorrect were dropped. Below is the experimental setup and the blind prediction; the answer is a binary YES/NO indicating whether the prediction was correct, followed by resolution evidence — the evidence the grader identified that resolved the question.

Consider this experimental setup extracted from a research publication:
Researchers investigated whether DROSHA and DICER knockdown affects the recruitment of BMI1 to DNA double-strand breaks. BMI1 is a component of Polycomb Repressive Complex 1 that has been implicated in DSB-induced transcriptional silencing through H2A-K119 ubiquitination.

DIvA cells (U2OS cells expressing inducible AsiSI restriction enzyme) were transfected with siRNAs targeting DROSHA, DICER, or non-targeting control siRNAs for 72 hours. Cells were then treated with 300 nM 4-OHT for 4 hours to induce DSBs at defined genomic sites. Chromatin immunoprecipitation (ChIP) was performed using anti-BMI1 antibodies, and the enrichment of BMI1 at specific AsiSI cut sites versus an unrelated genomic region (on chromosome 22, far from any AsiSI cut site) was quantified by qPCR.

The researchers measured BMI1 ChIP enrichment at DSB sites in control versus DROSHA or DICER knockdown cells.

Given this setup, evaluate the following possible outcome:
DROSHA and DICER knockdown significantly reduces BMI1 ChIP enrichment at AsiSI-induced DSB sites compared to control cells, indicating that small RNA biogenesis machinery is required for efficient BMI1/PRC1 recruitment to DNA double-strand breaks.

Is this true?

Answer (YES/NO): YES